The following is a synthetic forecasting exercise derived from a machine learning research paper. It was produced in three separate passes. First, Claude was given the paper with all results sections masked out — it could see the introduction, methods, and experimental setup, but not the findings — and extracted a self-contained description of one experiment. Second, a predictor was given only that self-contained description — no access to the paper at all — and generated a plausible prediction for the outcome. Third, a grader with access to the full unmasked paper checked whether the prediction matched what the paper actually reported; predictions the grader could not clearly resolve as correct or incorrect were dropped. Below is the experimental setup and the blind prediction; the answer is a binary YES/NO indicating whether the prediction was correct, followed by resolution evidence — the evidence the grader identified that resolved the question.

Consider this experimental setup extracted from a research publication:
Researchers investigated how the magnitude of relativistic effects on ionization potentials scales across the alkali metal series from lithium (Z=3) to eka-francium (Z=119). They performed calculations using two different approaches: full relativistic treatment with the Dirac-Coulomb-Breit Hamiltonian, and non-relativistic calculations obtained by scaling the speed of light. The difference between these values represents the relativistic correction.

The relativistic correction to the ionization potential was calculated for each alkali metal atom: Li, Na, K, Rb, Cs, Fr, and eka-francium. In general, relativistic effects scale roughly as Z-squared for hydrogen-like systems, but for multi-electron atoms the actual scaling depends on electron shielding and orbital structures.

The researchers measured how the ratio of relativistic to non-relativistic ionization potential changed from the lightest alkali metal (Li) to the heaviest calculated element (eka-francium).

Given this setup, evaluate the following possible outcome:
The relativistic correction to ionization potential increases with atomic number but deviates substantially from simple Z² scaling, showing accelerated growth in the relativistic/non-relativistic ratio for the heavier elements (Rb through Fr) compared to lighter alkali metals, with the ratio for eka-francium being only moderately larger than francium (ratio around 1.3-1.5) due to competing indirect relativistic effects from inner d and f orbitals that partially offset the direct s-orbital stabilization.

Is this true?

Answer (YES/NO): NO